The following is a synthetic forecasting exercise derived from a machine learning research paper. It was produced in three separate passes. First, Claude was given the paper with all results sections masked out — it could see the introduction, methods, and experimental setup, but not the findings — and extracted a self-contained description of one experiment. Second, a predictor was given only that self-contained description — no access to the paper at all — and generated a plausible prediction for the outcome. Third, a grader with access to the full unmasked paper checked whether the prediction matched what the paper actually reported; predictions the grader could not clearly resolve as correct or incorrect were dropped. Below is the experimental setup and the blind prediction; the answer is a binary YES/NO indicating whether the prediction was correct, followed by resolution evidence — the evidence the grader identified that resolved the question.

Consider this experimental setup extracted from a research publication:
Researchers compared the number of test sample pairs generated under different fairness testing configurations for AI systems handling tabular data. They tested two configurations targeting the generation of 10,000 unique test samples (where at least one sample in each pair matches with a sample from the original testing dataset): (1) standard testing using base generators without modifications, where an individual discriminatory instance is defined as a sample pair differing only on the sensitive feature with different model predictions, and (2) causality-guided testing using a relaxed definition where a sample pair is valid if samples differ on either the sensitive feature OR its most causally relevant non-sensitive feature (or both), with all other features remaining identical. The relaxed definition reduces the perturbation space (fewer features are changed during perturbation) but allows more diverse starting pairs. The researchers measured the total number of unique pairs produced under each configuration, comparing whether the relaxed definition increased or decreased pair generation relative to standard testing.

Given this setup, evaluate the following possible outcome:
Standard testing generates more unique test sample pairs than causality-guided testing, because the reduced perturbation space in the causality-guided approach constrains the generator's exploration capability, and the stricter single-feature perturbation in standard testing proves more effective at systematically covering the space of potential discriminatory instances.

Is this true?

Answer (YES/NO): NO